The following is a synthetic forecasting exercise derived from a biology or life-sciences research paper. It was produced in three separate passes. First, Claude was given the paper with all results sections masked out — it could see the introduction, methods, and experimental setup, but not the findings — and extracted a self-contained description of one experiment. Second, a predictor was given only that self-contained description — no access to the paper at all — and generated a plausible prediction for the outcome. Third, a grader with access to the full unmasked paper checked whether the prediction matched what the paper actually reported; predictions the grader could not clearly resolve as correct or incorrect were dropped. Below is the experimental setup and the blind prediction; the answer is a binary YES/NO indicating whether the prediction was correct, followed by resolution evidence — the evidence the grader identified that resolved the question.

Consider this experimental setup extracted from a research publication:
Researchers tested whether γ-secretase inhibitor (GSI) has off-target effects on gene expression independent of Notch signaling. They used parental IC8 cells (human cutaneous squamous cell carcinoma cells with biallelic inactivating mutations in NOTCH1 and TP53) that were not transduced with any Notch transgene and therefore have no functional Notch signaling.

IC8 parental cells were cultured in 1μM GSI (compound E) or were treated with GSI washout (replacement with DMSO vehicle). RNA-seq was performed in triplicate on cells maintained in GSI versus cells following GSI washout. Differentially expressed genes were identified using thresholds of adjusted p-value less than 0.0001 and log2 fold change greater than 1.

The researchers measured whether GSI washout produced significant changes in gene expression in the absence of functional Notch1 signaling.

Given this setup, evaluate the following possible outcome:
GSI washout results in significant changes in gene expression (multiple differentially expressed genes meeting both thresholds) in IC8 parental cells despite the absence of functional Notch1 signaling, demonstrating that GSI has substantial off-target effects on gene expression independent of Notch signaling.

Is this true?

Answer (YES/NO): NO